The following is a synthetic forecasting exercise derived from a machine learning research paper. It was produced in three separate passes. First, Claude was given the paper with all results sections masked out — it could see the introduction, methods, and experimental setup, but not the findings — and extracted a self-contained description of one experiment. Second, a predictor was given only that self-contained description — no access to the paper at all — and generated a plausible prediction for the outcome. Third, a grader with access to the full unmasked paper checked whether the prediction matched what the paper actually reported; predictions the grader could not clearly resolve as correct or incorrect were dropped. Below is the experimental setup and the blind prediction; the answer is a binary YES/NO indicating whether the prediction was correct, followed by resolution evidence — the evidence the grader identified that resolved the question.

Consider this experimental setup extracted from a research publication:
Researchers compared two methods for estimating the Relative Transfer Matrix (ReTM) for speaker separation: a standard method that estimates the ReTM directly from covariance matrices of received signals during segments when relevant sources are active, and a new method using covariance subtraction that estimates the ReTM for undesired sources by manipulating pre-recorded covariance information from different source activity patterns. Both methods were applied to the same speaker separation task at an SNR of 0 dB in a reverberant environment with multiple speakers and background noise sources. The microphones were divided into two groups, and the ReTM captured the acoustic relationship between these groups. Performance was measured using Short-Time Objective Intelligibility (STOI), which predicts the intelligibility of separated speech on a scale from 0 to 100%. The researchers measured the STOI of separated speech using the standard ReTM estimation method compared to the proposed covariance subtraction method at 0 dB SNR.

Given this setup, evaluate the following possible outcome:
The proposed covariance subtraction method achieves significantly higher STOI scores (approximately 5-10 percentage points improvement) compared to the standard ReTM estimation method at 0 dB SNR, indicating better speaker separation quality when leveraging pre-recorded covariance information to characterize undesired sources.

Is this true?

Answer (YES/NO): NO